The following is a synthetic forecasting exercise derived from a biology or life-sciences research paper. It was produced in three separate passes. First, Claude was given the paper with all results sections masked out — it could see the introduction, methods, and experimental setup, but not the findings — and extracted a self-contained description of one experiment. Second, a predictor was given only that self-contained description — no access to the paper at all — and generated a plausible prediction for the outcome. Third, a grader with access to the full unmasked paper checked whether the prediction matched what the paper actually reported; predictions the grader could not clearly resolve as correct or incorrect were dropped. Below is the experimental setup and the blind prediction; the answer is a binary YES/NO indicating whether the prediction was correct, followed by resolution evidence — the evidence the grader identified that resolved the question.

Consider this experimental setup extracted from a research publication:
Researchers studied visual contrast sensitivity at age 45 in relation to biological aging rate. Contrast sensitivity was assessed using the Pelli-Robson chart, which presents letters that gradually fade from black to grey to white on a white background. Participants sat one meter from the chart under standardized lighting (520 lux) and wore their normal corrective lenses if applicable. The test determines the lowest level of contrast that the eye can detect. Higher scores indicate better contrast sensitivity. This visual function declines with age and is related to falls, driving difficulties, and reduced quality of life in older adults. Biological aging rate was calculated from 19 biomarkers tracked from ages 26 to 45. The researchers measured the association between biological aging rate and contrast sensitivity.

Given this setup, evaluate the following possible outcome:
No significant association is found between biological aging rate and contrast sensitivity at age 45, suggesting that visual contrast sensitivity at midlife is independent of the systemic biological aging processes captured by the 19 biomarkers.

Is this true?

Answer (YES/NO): NO